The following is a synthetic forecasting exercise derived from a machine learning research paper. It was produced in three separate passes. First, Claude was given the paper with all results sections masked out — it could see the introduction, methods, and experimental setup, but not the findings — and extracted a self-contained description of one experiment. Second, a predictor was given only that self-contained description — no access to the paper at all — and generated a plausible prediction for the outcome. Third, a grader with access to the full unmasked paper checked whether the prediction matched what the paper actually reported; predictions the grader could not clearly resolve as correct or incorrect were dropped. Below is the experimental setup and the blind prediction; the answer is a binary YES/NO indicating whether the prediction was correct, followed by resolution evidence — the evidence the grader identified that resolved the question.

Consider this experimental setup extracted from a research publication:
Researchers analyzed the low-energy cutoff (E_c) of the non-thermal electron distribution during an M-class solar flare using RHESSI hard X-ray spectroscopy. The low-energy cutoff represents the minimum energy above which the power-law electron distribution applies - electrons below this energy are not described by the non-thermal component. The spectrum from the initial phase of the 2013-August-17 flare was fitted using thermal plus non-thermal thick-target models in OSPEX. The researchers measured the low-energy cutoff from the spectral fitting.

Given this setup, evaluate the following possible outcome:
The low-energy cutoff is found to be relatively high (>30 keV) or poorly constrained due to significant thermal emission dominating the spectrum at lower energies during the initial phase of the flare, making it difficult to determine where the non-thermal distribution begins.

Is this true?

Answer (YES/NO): NO